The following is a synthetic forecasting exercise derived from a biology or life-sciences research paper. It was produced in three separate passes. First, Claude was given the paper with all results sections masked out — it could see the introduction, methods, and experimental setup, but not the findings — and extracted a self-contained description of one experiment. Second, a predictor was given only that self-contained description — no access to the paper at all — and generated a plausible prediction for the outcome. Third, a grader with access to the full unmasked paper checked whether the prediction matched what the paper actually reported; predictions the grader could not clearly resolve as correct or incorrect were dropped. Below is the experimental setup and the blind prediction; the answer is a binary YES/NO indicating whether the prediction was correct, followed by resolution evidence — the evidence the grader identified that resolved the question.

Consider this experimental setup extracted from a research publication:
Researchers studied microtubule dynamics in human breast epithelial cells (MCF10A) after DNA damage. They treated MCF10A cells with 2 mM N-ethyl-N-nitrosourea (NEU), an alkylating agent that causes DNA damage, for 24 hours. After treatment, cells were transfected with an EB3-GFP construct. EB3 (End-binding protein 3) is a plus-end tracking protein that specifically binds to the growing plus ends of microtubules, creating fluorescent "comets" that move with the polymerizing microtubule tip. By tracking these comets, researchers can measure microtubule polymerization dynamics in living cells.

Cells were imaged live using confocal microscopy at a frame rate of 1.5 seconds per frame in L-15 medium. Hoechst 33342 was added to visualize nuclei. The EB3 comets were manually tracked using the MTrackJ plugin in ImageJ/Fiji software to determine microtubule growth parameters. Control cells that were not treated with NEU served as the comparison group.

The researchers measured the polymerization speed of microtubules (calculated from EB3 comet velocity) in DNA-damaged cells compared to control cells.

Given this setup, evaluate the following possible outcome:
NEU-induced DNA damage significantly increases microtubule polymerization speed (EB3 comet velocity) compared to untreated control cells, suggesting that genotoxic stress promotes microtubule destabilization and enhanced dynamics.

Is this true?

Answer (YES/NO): NO